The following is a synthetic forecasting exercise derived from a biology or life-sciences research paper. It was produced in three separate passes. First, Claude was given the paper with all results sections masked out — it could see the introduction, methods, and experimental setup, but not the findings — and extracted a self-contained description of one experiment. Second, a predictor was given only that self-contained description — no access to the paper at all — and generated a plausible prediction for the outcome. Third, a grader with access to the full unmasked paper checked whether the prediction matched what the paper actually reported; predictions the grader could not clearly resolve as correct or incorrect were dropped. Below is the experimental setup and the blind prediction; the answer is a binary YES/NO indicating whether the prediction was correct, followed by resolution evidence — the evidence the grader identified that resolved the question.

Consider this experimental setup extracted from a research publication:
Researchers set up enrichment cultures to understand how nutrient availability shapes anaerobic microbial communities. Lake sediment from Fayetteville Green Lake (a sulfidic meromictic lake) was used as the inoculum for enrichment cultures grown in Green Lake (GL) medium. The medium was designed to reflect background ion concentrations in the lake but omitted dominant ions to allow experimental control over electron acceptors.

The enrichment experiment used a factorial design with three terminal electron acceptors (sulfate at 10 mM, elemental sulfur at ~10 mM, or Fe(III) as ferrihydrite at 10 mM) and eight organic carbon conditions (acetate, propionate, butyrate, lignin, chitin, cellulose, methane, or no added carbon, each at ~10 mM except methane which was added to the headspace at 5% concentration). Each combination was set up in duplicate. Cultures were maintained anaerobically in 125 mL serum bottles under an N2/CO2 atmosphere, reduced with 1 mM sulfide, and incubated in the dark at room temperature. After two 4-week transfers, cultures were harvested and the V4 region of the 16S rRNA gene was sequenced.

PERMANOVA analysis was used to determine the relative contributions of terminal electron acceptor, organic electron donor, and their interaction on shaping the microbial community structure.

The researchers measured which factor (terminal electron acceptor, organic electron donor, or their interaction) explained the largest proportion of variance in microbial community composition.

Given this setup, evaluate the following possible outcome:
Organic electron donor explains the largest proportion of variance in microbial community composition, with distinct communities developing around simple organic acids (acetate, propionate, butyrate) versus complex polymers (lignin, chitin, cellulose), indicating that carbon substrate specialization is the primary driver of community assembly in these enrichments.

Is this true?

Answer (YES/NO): YES